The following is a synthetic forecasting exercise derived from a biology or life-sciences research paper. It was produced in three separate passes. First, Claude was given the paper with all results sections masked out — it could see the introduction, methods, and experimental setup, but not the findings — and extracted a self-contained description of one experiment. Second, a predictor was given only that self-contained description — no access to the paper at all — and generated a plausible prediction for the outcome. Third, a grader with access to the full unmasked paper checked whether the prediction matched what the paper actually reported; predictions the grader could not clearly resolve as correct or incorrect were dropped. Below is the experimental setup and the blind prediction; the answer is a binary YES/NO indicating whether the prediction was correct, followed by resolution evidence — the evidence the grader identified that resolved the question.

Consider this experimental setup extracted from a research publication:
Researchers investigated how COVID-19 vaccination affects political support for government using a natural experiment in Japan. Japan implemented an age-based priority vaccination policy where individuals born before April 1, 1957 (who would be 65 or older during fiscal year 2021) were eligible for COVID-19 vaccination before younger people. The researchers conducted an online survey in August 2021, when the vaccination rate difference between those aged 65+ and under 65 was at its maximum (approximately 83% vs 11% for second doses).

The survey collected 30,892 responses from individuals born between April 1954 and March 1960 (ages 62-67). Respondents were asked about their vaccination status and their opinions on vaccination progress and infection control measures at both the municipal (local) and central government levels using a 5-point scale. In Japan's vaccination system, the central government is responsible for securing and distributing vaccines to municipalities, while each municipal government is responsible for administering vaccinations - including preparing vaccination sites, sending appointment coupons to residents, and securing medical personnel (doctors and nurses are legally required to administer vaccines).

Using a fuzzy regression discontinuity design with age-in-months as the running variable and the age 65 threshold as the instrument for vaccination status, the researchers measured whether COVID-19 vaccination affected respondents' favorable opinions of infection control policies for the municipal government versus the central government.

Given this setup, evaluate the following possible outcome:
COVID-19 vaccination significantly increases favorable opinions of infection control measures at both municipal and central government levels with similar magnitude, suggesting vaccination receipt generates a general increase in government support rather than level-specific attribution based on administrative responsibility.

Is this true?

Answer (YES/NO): NO